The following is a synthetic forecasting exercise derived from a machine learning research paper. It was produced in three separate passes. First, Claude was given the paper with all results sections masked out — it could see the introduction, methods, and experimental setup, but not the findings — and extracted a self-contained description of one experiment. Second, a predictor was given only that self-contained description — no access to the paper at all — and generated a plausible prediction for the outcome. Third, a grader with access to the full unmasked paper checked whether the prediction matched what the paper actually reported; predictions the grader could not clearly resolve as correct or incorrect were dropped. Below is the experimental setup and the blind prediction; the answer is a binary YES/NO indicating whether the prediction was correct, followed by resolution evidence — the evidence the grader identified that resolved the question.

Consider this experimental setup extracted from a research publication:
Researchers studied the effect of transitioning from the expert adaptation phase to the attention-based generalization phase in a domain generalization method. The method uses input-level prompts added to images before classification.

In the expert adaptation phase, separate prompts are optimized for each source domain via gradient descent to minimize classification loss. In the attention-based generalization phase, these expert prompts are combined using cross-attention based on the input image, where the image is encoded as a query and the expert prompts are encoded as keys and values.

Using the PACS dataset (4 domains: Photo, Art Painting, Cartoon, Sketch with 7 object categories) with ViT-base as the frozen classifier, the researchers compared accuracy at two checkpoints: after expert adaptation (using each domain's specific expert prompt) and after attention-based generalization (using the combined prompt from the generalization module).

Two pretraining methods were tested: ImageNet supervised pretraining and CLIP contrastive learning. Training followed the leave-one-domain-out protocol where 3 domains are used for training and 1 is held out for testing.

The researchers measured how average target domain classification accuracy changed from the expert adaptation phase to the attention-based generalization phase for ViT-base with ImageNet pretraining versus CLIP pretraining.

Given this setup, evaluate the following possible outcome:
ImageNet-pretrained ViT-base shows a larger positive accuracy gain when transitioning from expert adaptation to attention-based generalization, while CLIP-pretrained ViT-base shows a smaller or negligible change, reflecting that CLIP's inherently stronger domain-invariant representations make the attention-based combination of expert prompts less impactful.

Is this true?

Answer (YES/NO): NO